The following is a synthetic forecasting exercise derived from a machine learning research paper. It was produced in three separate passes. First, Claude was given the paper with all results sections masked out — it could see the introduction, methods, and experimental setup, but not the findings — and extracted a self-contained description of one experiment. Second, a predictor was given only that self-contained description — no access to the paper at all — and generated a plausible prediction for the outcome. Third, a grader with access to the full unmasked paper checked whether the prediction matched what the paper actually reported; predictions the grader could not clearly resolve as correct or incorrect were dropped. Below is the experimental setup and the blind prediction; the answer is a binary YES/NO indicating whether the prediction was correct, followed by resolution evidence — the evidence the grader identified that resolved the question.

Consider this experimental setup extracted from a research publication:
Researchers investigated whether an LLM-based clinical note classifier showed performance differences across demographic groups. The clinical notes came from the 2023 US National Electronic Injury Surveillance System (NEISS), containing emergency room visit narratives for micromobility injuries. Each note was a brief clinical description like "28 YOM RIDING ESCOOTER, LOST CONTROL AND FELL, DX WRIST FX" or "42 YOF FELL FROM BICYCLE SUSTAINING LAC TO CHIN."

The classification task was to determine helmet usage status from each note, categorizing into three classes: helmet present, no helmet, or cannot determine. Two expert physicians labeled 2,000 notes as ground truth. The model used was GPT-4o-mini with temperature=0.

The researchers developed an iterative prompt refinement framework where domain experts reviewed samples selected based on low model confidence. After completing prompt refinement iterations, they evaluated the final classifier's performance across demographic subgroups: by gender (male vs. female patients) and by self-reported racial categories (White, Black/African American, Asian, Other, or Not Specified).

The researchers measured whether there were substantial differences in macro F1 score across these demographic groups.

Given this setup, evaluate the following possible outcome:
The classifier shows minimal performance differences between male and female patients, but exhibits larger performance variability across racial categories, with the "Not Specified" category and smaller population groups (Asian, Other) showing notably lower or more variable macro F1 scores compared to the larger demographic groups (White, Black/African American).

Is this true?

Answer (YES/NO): NO